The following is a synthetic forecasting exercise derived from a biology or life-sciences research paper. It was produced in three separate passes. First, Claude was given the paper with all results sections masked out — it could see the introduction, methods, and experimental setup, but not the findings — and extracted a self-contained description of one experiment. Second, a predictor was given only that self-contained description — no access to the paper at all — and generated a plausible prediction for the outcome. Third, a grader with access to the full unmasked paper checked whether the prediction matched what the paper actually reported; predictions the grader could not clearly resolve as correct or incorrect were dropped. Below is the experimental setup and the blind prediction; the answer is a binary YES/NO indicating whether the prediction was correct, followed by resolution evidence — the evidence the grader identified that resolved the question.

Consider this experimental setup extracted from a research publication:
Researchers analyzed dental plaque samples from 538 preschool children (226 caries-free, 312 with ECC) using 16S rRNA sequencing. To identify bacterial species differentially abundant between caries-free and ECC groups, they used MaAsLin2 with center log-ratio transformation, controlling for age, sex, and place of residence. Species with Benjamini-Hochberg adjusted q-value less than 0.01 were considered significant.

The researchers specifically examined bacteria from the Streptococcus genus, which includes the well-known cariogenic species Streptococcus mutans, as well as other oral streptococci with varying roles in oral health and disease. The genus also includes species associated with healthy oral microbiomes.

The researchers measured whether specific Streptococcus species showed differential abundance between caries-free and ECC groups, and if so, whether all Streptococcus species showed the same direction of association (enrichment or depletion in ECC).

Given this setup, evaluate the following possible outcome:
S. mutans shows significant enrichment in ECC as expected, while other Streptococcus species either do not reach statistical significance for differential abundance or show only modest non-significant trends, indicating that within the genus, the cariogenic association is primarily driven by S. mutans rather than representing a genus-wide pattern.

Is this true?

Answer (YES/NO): NO